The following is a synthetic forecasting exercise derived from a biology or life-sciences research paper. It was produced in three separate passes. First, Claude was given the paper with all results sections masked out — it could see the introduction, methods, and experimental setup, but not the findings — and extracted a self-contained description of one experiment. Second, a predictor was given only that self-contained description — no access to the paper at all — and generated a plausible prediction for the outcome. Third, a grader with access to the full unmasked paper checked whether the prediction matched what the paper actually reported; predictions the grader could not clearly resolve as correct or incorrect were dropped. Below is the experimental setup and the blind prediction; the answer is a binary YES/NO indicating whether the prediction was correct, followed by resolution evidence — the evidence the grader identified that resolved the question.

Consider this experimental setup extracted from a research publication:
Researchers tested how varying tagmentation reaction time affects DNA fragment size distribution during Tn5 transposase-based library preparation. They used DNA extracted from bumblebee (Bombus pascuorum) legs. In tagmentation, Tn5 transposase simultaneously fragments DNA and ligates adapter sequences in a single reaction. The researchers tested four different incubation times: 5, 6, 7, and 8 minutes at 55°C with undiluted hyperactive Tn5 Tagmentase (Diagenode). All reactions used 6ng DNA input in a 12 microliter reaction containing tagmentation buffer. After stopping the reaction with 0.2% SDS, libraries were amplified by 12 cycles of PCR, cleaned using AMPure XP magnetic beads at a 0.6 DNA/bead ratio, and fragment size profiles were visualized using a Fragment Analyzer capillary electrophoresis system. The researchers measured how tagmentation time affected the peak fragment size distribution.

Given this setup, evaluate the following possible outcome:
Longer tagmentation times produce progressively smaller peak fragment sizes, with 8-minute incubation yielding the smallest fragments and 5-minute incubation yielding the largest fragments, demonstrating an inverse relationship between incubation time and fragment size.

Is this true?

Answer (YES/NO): NO